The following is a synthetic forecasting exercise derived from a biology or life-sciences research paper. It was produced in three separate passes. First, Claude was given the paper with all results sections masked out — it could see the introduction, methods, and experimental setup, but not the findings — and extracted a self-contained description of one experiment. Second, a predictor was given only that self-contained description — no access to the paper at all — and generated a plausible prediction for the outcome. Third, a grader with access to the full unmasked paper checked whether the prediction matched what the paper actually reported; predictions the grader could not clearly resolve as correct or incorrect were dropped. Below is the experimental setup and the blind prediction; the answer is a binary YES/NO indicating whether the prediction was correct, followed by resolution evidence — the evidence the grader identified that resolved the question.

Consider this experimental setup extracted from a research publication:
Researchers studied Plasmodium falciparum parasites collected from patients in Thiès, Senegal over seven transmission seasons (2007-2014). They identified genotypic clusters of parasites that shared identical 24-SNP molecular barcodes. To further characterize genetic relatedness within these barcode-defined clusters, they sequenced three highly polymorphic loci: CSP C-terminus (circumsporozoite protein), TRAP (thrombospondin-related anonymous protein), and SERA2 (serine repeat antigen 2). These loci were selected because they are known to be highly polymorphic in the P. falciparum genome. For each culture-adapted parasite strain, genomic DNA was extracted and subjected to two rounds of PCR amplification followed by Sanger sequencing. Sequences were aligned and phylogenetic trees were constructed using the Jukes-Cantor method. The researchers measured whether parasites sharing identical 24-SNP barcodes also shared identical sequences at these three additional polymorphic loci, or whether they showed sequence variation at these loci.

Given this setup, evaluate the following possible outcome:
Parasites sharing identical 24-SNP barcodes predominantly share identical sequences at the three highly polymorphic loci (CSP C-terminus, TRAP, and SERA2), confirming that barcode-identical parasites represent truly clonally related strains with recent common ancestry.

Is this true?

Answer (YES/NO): YES